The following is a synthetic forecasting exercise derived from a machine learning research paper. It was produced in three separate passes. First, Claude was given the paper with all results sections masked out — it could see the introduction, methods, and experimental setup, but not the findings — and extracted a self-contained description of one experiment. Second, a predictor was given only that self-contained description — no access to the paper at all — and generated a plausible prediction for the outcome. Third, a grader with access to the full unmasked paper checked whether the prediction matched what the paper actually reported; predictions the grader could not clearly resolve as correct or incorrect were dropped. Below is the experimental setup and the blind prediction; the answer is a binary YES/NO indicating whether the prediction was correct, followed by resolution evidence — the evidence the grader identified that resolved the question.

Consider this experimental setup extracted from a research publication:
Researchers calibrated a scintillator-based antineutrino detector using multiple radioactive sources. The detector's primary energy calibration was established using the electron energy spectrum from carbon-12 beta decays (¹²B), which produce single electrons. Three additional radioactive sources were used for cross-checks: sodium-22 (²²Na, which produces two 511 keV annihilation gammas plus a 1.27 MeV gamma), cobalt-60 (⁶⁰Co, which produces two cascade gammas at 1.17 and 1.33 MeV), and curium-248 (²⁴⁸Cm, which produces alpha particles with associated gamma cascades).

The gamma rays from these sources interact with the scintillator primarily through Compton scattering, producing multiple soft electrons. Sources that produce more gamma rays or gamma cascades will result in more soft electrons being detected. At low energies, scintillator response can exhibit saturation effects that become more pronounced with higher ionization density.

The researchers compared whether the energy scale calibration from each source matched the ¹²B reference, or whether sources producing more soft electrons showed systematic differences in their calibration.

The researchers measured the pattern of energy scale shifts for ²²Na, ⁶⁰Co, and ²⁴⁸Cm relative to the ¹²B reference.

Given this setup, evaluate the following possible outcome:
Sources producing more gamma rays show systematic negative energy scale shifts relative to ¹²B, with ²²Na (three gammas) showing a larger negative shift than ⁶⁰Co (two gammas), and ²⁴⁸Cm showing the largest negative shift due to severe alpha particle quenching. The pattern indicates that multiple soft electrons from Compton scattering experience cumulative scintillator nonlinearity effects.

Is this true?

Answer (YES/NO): NO